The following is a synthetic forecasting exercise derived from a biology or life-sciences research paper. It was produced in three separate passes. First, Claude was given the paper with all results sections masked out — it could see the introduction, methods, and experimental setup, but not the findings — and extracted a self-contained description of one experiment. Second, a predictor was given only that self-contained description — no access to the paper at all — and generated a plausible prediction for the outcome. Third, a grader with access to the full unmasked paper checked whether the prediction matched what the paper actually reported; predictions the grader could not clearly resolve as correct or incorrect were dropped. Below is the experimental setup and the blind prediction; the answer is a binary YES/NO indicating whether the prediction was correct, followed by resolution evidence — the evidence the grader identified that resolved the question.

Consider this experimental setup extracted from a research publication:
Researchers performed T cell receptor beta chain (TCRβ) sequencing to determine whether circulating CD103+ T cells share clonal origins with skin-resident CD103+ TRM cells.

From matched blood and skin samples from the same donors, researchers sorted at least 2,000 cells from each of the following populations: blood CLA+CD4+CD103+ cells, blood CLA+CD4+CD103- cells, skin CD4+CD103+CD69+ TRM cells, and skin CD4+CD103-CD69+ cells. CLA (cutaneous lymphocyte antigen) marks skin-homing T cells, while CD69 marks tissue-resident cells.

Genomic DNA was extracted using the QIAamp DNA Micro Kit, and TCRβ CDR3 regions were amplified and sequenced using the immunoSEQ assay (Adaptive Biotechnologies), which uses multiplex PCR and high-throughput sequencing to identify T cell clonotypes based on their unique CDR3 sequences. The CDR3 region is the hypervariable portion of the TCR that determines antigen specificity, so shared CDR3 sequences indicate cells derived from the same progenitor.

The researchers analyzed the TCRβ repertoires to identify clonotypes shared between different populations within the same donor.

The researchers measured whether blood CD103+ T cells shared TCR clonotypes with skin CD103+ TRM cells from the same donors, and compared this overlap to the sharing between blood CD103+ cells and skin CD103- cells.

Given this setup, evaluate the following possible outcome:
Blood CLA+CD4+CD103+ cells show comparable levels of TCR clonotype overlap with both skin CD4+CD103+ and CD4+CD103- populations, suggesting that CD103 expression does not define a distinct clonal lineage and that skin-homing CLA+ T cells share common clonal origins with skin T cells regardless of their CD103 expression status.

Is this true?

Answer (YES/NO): NO